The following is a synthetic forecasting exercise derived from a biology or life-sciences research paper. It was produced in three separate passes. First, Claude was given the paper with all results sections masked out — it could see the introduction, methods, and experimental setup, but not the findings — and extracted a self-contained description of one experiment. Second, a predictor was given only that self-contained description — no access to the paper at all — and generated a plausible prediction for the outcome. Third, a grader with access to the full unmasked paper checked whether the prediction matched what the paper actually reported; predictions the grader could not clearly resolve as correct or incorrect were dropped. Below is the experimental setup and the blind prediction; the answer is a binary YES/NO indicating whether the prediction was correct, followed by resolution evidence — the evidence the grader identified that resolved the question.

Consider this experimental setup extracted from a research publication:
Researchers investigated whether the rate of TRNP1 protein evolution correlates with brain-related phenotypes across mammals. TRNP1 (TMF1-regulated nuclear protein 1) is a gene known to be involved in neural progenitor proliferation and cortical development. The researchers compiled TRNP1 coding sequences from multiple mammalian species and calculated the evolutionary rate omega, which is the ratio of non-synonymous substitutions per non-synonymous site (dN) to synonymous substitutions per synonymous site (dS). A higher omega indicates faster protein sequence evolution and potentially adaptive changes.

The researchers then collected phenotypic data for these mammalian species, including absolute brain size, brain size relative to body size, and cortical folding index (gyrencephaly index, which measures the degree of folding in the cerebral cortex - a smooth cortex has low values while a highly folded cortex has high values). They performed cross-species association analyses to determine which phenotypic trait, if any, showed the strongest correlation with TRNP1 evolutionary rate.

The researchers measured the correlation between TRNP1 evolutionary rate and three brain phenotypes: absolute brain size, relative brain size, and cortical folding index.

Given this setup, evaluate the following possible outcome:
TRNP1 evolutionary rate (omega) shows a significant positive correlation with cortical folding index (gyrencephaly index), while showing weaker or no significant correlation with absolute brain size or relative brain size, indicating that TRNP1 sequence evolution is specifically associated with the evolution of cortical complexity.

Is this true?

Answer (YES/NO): YES